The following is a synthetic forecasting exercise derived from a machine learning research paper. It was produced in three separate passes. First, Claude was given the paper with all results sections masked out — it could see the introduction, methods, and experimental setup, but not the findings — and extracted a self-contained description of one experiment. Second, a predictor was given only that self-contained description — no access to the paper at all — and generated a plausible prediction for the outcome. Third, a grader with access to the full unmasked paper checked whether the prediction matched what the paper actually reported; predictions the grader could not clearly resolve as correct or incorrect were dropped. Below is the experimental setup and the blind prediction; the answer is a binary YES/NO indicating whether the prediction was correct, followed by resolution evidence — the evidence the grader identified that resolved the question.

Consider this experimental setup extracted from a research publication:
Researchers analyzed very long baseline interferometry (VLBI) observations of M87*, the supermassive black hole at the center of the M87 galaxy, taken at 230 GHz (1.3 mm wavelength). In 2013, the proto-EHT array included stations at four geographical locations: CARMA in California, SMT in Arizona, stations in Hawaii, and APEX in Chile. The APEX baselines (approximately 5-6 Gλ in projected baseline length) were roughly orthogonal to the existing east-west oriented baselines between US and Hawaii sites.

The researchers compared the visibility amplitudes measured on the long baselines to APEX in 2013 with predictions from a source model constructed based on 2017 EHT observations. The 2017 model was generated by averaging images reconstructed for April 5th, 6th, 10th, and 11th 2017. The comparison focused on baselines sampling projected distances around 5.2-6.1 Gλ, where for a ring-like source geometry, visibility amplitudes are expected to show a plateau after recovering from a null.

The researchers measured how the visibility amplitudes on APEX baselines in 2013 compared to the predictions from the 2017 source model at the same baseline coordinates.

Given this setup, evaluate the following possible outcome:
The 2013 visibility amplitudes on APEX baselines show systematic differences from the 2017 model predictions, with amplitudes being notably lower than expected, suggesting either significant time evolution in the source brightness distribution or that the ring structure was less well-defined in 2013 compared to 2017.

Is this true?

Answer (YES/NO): NO